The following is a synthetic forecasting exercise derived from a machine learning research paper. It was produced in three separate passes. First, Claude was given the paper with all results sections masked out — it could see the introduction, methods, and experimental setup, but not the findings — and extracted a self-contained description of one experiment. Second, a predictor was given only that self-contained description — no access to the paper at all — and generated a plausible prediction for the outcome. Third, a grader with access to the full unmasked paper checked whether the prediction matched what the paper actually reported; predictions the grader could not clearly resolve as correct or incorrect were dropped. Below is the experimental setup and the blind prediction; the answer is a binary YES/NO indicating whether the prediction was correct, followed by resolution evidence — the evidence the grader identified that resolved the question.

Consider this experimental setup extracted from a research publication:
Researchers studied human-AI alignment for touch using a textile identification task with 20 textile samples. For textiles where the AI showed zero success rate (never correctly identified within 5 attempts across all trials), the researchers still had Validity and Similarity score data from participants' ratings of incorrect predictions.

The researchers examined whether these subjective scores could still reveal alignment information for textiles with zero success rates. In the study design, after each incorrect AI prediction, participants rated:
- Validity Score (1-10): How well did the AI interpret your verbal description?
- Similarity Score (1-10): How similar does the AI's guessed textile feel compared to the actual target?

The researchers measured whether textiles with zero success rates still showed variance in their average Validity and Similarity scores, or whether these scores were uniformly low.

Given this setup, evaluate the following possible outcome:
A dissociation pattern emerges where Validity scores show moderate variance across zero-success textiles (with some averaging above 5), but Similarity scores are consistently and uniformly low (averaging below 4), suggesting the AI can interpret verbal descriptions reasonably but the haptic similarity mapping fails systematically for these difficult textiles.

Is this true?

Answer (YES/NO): NO